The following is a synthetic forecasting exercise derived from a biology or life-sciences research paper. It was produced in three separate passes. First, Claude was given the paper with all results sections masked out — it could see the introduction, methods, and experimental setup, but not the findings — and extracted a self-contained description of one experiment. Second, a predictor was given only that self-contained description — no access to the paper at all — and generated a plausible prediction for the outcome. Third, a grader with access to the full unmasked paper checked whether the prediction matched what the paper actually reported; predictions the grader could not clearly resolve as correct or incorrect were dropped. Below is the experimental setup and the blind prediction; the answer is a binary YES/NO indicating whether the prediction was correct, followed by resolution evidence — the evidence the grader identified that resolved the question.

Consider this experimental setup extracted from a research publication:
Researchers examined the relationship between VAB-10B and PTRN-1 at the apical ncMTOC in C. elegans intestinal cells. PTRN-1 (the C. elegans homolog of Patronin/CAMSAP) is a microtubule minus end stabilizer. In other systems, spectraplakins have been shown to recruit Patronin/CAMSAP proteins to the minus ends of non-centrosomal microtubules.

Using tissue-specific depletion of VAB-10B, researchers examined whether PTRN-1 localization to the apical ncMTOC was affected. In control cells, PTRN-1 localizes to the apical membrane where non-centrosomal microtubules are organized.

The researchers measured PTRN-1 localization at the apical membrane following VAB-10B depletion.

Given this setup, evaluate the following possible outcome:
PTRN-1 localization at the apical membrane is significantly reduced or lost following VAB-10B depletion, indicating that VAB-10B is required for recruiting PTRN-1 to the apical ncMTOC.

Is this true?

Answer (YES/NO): YES